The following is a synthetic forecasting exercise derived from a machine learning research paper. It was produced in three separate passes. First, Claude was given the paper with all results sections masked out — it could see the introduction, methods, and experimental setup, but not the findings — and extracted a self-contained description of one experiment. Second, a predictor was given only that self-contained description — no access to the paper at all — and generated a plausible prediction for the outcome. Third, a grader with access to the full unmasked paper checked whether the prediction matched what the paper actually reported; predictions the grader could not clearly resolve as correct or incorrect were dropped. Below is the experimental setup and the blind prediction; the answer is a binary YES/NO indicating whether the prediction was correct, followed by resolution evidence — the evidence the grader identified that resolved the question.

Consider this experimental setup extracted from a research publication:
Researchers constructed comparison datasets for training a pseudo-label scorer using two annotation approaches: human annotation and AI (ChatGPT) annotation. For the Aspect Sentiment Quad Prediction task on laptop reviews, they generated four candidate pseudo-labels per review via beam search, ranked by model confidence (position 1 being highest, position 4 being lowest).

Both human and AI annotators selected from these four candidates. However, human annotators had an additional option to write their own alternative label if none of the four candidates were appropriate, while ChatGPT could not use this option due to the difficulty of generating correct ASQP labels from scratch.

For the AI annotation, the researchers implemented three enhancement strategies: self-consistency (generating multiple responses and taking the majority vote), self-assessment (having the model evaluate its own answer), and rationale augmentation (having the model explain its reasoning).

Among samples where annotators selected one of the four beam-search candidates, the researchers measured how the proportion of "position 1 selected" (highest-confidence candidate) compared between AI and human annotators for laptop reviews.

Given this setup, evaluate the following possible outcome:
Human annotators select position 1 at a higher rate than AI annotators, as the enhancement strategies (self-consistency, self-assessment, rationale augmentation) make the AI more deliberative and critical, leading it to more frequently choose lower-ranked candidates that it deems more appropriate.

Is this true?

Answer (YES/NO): YES